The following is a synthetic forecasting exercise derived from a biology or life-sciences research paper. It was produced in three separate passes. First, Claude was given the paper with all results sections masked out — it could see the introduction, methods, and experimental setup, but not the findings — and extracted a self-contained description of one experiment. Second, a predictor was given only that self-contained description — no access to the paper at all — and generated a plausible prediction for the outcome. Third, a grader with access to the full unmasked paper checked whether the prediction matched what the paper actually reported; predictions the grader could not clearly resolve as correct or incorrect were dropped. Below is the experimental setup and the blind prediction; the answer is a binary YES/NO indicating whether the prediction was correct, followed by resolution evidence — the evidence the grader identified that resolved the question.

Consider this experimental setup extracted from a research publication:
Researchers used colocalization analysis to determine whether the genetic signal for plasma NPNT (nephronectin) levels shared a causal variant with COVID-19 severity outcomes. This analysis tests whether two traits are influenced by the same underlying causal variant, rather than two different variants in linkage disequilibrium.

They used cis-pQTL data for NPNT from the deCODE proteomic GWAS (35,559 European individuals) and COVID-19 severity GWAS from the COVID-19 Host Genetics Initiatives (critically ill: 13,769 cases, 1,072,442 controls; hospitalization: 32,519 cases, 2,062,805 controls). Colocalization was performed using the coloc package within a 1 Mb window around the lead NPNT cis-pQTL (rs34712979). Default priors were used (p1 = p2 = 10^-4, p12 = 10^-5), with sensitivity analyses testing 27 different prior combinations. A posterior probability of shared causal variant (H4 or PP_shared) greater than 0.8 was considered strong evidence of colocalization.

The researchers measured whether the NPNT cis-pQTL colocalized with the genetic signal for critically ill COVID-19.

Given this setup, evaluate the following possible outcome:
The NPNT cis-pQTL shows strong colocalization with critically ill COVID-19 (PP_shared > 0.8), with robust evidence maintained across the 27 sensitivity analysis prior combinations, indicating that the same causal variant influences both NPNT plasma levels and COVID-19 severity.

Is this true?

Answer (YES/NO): YES